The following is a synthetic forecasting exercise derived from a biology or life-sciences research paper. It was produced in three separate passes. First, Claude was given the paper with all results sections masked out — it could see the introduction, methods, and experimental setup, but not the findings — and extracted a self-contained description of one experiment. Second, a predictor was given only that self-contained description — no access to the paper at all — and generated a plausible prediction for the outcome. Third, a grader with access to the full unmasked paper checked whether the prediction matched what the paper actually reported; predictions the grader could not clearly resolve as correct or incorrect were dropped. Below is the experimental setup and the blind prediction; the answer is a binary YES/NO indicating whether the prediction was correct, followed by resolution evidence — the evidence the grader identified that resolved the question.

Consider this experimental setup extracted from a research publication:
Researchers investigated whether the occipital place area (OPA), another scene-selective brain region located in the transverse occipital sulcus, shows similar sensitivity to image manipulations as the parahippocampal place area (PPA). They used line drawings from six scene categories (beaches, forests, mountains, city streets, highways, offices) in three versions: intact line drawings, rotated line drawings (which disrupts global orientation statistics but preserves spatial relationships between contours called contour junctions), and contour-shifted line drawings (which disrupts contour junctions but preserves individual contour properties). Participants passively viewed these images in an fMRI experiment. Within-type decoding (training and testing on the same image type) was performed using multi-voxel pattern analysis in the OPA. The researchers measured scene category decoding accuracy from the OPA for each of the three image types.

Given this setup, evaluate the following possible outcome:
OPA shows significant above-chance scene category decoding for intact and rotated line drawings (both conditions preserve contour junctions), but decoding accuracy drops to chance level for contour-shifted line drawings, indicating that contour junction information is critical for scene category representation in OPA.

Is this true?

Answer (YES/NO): YES